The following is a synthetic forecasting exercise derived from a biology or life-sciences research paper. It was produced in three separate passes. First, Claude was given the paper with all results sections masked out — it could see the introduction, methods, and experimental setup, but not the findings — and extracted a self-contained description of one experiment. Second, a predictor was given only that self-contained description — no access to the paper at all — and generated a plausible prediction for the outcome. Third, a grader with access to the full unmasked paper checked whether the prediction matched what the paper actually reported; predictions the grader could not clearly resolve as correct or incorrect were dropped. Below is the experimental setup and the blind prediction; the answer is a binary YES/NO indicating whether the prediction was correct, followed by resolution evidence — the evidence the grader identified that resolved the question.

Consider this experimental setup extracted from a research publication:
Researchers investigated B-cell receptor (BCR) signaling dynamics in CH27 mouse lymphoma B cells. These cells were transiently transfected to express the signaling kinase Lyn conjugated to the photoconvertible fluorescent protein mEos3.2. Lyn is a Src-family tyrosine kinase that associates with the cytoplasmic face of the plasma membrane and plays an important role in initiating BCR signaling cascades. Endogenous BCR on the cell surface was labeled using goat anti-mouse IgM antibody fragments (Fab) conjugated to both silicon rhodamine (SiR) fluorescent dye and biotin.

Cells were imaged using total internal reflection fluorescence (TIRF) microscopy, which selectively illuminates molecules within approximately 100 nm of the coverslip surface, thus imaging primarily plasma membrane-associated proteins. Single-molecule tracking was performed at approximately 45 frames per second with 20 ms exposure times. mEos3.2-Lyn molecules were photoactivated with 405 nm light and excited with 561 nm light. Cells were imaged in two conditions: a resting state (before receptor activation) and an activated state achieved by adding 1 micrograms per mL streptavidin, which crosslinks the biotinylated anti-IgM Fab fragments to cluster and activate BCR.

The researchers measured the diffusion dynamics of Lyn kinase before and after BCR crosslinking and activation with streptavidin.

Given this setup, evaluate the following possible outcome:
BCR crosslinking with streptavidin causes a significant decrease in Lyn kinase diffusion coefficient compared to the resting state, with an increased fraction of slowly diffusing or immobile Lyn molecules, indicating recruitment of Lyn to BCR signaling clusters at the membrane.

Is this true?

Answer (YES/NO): NO